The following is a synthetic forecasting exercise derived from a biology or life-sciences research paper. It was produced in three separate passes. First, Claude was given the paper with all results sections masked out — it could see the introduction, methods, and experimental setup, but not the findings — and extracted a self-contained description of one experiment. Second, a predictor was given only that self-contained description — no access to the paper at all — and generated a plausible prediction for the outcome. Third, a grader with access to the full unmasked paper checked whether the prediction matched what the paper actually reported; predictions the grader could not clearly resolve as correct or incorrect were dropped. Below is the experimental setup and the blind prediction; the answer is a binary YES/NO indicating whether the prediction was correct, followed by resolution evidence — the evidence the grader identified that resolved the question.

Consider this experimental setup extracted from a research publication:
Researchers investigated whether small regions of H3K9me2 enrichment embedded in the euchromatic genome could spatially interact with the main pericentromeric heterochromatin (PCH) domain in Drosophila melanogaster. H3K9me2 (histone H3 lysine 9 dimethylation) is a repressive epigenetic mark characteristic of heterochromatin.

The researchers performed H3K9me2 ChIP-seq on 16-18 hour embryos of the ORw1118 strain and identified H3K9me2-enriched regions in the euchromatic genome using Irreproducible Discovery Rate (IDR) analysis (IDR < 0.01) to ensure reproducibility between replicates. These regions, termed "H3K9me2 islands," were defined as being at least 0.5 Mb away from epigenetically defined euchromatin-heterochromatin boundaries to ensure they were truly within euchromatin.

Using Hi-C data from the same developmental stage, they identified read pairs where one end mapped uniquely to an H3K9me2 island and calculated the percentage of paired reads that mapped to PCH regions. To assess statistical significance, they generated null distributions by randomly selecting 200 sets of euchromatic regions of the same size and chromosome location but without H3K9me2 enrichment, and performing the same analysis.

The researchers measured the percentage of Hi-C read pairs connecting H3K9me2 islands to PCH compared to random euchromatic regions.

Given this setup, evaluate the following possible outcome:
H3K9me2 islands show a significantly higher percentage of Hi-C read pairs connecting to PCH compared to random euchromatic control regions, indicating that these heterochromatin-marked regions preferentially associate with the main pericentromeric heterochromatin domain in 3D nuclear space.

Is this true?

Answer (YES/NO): YES